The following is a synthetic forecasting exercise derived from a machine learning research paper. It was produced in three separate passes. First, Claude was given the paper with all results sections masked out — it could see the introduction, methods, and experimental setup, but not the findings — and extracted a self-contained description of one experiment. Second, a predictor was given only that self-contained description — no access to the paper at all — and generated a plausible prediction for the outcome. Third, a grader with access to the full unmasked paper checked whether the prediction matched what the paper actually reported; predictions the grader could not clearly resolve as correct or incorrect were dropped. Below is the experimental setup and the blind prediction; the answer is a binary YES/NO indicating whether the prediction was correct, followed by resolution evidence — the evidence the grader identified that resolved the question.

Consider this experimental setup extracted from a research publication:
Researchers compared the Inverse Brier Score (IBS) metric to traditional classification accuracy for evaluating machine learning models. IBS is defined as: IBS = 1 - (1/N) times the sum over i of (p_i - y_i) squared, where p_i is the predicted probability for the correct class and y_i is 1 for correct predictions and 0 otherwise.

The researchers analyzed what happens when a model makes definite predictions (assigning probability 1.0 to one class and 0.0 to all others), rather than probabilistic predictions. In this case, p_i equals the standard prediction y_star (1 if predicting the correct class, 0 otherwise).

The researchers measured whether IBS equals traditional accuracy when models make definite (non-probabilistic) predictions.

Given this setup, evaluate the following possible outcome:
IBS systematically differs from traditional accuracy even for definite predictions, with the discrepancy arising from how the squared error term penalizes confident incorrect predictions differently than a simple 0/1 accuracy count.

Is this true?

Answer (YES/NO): NO